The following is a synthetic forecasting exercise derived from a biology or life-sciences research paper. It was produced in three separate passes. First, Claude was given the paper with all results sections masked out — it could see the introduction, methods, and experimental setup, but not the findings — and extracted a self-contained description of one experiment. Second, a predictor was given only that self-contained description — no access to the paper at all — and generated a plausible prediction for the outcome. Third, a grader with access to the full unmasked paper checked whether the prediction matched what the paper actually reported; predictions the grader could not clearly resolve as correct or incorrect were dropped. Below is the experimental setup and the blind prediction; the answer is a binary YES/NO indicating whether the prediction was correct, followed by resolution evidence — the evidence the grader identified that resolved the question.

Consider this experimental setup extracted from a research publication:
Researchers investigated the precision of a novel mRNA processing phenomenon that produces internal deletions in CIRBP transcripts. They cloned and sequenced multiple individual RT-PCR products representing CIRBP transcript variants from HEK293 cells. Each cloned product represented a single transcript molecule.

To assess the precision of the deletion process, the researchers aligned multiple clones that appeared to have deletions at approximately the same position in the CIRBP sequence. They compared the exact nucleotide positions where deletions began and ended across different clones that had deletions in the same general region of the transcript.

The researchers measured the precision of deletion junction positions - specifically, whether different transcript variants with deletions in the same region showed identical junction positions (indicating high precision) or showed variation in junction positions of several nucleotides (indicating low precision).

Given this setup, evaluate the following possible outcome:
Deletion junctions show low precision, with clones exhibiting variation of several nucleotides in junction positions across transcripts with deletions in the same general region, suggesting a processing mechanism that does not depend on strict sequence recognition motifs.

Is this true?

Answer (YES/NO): YES